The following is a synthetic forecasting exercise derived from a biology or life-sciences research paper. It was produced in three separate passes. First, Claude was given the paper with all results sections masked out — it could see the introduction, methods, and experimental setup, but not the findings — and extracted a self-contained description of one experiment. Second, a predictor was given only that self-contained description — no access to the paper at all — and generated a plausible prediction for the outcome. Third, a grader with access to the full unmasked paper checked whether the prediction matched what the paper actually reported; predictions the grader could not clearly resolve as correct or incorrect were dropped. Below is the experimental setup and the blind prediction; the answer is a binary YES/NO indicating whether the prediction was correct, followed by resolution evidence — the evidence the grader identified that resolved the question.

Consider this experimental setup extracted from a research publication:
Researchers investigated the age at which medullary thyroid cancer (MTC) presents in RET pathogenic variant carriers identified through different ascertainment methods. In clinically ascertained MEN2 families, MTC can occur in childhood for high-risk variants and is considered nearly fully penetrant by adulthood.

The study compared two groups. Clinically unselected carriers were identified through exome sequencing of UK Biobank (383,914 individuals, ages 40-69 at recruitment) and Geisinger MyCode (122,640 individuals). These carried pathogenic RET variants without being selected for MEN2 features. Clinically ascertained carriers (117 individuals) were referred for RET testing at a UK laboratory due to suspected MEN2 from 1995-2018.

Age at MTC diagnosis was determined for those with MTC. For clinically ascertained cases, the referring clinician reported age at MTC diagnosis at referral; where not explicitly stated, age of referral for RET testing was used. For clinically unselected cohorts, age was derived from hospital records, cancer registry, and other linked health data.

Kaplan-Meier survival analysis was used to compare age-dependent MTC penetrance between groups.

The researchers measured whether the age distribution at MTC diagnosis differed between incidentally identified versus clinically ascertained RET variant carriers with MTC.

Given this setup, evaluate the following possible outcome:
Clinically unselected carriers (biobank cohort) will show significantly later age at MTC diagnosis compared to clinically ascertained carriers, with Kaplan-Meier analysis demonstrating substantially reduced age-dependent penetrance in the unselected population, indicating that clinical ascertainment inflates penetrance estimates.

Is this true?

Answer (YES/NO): YES